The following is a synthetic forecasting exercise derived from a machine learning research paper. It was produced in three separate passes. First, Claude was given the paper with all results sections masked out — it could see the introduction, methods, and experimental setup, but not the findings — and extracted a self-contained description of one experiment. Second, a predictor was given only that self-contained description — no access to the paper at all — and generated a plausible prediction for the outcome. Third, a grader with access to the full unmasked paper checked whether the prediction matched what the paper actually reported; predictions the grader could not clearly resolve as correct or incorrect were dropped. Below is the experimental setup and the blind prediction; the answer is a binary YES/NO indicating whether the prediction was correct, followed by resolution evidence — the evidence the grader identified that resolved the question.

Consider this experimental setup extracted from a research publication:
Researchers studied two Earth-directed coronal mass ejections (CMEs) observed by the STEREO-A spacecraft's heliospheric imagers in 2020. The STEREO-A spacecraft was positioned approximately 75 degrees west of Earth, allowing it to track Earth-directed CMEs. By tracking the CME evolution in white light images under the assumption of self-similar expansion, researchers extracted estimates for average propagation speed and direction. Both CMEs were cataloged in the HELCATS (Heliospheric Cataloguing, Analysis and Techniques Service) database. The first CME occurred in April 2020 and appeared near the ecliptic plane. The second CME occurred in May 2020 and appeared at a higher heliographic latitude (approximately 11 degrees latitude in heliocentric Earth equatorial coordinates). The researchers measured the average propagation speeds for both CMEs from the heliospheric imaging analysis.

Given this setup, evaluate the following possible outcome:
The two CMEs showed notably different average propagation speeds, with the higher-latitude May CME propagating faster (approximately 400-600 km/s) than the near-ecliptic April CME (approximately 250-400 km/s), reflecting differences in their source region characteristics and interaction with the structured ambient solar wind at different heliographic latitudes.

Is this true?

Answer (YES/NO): YES